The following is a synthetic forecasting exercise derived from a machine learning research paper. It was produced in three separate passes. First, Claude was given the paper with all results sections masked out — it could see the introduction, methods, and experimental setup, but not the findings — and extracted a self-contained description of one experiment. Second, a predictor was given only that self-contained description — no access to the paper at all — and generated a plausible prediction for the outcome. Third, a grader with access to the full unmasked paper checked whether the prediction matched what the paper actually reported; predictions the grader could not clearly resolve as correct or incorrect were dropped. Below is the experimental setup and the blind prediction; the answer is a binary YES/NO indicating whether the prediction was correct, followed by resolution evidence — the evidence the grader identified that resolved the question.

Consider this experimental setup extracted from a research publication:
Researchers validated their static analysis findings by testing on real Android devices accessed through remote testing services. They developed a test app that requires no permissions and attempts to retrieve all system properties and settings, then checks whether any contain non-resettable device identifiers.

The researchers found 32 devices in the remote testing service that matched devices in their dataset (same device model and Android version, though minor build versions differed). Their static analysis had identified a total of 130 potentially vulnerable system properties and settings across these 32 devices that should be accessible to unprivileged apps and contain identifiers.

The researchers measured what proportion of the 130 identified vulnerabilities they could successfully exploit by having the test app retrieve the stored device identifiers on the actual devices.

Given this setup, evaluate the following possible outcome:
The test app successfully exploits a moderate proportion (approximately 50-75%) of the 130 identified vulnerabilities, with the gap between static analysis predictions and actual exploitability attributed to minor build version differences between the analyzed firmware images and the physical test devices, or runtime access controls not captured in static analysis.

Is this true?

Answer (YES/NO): NO